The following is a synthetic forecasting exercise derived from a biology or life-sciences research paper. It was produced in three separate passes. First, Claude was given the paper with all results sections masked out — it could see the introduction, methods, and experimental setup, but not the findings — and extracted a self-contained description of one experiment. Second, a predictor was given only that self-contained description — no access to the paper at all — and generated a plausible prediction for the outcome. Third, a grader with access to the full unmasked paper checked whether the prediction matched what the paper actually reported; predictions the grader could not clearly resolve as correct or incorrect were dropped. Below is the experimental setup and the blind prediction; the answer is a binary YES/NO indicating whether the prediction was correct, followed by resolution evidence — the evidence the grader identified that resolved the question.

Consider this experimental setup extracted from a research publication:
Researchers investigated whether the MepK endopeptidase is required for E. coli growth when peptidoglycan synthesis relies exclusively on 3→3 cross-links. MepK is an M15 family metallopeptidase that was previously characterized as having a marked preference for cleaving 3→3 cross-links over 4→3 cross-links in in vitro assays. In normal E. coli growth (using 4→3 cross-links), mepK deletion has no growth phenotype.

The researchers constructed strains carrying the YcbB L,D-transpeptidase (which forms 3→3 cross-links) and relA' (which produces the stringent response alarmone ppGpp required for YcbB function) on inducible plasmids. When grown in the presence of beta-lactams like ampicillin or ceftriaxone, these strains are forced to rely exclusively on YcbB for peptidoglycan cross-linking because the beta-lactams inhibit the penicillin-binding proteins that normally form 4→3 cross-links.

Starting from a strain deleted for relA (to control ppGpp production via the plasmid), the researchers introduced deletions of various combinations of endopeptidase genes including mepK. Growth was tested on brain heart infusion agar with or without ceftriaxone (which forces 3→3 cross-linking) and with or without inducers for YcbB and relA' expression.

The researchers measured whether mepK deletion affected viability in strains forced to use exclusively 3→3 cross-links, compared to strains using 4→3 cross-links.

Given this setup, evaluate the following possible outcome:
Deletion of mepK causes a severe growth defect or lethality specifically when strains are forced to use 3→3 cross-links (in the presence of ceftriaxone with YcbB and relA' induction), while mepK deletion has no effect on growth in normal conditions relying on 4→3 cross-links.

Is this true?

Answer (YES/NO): NO